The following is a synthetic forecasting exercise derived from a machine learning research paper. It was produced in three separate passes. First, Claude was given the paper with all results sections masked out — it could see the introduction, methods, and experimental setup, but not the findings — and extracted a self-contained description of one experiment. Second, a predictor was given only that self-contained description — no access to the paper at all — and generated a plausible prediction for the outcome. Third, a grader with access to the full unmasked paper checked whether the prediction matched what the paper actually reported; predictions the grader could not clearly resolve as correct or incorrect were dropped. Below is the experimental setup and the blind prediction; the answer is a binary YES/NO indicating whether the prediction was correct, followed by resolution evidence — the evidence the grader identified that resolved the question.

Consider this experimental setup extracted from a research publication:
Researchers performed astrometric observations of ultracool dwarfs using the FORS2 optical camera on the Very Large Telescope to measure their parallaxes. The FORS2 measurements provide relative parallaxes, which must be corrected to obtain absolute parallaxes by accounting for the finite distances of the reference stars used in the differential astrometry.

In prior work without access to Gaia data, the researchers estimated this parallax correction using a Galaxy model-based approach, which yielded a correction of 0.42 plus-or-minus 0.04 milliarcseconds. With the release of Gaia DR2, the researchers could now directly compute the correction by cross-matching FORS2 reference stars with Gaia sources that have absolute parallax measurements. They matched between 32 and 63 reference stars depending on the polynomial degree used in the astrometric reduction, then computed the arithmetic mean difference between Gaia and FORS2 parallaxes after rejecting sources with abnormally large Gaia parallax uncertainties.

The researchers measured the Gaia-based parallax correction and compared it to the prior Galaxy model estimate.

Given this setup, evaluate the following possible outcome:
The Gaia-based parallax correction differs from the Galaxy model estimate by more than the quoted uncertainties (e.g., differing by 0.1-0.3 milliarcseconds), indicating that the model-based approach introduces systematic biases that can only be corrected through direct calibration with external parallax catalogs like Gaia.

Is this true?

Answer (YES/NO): NO